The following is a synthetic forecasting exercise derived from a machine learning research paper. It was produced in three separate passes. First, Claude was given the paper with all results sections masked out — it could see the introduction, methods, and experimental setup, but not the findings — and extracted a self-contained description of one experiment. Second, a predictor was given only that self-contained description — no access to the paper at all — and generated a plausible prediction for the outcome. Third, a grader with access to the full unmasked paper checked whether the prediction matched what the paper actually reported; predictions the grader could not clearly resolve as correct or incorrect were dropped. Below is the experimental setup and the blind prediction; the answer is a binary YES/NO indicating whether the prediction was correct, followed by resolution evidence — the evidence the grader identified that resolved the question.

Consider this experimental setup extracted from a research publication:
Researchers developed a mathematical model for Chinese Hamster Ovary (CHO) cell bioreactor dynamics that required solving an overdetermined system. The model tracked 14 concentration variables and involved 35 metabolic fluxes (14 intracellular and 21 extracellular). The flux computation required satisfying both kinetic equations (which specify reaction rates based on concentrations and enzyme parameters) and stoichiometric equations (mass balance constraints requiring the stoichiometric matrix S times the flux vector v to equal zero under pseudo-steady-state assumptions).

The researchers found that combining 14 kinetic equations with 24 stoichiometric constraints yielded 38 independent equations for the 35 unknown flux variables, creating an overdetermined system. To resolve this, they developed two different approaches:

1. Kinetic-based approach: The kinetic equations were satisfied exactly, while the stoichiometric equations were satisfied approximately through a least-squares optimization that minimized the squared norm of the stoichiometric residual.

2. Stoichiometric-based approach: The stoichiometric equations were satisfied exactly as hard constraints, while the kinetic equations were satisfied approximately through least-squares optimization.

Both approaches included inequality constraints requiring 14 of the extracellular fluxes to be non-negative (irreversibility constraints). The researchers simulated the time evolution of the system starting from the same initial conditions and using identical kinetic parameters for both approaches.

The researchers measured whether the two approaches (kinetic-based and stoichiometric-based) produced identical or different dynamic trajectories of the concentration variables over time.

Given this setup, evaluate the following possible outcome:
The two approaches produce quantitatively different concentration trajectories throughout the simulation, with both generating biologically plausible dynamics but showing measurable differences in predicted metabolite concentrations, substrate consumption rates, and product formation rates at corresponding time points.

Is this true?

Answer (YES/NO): NO